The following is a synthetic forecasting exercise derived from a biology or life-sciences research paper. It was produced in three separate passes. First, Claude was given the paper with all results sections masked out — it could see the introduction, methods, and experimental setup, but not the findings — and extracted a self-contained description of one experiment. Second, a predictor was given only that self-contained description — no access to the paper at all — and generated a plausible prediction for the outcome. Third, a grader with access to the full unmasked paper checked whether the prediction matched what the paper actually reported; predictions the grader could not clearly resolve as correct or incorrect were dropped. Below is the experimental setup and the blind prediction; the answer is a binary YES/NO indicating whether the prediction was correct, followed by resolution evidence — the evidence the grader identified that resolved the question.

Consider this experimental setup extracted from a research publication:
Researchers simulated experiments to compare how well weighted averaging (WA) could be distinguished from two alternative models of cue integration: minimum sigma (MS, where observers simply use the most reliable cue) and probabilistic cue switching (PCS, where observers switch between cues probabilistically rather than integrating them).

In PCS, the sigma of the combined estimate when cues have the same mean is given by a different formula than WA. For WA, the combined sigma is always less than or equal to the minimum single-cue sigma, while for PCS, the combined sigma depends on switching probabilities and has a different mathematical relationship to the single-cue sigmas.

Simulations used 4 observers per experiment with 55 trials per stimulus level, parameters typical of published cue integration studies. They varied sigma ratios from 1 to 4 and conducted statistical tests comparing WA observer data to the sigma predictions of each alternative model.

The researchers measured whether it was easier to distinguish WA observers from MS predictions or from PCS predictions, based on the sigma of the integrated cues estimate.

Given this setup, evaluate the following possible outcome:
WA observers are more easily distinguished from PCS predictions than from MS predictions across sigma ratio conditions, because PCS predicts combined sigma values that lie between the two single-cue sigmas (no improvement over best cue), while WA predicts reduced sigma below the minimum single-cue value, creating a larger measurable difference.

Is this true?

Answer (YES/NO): NO